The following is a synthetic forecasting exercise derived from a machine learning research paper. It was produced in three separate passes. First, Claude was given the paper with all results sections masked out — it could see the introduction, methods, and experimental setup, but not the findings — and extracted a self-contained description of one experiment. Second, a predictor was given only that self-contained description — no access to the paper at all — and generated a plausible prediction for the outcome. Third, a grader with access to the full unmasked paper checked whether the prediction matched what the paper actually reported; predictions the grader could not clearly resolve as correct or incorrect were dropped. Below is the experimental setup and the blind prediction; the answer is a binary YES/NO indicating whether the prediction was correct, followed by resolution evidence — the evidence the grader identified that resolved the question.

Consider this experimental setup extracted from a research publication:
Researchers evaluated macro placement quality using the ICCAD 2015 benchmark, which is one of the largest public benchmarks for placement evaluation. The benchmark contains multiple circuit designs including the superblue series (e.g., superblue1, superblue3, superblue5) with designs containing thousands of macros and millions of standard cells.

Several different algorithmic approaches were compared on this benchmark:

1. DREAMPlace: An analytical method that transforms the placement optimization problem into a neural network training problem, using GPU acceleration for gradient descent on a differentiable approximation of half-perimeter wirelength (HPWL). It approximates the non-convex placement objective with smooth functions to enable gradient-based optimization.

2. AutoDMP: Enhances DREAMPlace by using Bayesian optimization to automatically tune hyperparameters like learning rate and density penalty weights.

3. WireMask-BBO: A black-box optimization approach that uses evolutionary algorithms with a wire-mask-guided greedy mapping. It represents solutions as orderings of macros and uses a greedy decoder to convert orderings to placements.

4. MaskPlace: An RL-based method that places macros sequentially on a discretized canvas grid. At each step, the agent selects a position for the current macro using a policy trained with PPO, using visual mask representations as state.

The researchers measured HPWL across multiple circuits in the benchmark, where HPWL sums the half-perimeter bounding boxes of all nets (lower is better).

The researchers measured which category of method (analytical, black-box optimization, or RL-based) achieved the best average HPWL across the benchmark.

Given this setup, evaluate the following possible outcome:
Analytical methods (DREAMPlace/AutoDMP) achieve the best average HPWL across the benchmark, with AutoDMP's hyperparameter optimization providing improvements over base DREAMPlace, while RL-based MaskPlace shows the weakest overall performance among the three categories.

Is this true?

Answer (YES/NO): NO